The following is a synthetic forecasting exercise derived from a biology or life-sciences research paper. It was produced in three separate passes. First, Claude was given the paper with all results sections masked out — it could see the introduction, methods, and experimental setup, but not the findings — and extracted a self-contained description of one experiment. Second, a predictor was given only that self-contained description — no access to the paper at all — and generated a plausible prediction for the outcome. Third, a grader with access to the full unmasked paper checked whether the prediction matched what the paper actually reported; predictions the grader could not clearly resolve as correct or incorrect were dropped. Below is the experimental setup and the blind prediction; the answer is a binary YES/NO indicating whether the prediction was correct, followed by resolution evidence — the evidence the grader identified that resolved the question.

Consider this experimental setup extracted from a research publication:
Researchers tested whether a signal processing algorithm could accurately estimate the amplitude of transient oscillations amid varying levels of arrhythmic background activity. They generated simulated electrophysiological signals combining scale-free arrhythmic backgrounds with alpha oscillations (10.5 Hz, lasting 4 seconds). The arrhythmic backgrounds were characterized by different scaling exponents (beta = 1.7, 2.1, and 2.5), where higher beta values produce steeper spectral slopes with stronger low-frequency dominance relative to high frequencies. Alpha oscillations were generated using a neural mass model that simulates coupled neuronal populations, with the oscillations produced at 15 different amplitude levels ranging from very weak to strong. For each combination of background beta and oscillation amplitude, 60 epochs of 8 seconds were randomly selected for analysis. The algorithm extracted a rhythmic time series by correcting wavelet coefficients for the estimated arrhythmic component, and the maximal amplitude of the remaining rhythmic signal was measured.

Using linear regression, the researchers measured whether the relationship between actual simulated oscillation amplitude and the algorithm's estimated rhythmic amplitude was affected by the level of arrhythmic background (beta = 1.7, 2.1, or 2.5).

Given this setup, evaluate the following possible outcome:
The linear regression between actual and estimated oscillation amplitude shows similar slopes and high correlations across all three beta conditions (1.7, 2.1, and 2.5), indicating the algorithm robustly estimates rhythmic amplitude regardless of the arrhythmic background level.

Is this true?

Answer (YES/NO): YES